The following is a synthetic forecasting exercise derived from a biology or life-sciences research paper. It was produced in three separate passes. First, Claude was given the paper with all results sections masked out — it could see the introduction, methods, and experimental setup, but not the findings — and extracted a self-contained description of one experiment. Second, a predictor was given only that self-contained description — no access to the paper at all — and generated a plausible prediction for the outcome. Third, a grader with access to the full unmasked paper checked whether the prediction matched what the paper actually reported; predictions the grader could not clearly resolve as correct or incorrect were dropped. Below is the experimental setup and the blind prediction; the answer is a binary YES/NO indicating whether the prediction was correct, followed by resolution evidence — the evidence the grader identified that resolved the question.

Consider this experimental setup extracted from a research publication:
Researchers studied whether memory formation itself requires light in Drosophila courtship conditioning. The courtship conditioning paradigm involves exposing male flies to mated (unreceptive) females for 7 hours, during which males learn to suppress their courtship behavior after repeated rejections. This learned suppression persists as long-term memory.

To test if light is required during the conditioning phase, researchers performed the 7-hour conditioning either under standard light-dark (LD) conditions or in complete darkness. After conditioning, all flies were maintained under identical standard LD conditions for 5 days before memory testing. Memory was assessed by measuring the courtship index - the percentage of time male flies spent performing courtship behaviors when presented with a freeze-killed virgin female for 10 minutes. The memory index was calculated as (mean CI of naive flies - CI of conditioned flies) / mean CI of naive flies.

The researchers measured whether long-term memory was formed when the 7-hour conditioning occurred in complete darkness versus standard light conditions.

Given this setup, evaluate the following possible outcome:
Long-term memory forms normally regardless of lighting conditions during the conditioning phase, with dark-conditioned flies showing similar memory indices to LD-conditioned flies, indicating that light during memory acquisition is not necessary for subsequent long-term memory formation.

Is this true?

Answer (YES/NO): YES